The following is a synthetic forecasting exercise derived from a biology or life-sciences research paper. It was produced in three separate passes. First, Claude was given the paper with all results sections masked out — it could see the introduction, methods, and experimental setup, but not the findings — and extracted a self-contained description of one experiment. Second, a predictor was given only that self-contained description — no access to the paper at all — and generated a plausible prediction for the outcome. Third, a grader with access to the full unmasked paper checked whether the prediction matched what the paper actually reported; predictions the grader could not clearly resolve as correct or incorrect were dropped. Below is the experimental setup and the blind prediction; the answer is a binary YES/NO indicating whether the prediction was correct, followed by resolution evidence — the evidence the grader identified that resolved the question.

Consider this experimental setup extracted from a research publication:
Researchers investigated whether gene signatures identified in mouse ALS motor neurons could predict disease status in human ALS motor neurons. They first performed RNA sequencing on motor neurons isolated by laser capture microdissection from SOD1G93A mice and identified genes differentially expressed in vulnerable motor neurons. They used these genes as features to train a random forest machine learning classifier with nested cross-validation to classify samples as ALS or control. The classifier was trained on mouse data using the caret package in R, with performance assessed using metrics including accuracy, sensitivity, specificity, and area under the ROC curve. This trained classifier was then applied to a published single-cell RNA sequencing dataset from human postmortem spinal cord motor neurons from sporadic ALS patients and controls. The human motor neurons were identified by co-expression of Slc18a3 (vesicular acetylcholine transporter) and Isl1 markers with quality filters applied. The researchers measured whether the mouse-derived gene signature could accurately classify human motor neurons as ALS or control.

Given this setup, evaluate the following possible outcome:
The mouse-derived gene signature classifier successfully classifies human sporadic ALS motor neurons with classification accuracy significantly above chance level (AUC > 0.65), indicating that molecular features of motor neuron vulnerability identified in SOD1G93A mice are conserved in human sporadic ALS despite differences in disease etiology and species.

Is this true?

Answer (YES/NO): NO